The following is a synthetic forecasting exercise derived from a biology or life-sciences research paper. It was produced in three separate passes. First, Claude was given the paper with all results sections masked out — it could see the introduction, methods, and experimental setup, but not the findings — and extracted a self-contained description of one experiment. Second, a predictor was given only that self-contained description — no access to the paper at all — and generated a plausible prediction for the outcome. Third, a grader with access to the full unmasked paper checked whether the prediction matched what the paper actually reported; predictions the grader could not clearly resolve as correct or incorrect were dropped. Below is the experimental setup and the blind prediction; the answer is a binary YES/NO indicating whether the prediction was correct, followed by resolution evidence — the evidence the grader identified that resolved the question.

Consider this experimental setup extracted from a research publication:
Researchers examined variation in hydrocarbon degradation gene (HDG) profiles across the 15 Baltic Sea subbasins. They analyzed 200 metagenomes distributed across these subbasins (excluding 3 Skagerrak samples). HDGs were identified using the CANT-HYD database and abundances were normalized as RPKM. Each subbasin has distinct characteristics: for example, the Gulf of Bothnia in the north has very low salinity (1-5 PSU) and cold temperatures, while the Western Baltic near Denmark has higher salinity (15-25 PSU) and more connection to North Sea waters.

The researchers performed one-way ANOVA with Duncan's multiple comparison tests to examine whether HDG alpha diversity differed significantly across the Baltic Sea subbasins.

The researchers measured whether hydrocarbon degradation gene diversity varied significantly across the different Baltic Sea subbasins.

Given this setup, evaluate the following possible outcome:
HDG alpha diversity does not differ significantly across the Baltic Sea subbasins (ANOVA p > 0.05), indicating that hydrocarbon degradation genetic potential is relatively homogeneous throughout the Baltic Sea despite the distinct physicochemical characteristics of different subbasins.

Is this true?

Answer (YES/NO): NO